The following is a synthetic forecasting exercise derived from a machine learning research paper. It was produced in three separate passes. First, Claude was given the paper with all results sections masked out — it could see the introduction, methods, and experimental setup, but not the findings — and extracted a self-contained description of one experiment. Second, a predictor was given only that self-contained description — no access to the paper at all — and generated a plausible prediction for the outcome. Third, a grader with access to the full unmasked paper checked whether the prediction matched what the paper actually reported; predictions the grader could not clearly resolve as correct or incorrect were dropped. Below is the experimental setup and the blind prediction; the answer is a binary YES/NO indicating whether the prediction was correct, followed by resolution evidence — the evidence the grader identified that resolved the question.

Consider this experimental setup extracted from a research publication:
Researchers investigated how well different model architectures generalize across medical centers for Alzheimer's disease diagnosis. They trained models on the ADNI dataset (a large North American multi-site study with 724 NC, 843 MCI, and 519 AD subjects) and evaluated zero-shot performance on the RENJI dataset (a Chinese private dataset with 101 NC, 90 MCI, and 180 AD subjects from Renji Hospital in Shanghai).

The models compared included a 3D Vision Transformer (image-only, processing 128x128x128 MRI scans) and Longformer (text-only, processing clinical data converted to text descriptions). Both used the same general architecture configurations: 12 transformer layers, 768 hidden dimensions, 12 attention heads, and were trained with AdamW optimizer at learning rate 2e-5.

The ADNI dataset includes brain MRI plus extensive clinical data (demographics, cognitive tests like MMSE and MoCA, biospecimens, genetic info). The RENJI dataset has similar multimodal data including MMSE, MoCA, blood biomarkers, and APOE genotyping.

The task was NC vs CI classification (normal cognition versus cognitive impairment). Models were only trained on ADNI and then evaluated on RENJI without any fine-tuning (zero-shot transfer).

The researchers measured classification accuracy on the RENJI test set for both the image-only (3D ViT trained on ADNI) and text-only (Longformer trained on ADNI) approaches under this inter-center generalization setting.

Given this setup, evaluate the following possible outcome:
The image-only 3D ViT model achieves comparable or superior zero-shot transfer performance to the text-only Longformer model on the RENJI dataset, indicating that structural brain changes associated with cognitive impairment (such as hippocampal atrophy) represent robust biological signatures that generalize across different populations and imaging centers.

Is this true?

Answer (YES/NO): NO